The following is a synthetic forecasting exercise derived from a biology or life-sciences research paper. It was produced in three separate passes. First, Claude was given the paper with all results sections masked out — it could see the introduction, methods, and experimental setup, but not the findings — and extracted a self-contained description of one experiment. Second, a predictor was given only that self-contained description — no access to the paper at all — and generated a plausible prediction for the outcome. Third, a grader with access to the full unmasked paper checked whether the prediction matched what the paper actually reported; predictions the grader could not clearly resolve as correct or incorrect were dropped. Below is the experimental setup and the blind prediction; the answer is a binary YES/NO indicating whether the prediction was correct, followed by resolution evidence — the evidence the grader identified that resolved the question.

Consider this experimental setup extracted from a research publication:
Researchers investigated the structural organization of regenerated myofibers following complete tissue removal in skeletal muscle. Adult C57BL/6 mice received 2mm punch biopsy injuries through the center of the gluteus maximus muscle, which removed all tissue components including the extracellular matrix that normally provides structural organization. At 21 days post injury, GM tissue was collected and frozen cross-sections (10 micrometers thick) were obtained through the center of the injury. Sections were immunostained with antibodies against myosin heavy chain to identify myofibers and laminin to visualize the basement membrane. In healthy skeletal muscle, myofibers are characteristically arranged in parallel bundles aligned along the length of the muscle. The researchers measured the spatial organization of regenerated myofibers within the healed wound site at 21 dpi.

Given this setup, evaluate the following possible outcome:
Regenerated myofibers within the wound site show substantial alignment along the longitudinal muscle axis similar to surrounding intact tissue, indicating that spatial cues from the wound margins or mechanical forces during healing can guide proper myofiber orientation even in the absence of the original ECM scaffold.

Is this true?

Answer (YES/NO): NO